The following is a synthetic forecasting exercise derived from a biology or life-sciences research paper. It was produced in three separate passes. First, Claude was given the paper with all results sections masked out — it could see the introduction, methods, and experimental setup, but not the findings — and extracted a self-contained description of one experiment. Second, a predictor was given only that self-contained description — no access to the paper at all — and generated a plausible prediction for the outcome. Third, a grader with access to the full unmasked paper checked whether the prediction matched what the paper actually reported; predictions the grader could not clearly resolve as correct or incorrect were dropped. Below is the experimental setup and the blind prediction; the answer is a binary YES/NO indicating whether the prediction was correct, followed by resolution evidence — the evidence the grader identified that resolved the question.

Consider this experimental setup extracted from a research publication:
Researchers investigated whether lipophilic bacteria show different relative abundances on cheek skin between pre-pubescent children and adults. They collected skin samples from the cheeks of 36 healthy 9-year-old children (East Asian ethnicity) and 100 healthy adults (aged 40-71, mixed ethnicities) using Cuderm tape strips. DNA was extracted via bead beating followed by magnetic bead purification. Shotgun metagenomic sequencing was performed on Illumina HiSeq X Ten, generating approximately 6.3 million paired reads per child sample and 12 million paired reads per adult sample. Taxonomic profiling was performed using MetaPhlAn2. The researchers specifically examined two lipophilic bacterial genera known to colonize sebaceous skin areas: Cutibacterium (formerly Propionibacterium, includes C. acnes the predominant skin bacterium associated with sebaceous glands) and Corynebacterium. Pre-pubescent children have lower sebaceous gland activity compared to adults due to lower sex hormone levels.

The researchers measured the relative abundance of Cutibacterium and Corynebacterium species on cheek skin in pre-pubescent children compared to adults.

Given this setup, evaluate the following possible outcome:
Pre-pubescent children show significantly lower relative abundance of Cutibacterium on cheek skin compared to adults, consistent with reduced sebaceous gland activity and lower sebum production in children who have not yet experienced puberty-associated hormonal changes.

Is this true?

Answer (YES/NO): YES